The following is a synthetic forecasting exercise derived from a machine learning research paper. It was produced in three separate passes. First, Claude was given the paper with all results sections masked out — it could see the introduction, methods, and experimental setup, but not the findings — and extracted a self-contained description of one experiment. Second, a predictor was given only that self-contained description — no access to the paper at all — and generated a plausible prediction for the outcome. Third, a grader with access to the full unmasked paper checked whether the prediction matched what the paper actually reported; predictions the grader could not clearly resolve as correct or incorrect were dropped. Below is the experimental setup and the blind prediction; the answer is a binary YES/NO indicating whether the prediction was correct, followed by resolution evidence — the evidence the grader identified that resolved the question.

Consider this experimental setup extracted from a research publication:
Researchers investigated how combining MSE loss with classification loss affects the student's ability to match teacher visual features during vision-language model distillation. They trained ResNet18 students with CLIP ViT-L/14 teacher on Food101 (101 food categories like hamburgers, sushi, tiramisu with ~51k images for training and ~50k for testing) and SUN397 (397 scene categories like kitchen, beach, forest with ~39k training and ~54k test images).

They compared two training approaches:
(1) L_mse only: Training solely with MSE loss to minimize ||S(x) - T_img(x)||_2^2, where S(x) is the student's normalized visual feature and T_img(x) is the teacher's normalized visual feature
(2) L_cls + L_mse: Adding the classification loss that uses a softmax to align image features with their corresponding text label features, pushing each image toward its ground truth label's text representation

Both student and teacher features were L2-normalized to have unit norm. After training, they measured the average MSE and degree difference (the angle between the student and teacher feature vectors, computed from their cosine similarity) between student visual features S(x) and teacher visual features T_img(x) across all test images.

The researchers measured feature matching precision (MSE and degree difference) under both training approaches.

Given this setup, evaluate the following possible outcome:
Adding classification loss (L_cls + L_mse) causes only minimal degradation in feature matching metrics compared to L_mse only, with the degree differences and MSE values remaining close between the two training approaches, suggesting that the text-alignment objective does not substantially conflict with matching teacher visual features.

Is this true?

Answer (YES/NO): NO